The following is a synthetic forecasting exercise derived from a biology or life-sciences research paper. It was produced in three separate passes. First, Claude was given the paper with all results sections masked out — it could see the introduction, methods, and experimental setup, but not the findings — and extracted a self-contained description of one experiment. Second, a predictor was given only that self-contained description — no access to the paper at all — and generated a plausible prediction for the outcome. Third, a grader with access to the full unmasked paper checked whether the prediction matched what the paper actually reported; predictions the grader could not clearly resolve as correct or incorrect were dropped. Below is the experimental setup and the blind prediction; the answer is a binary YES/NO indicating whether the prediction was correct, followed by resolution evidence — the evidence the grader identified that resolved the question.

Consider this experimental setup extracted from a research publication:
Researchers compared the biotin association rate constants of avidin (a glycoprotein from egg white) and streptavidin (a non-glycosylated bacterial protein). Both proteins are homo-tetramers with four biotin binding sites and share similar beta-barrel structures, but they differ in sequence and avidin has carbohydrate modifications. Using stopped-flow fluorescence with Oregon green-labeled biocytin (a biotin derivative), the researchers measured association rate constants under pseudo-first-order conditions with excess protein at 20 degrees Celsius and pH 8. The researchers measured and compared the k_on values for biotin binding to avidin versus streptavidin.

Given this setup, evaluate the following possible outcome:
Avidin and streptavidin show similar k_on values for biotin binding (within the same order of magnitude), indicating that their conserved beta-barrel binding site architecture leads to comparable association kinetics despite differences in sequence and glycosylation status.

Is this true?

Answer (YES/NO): NO